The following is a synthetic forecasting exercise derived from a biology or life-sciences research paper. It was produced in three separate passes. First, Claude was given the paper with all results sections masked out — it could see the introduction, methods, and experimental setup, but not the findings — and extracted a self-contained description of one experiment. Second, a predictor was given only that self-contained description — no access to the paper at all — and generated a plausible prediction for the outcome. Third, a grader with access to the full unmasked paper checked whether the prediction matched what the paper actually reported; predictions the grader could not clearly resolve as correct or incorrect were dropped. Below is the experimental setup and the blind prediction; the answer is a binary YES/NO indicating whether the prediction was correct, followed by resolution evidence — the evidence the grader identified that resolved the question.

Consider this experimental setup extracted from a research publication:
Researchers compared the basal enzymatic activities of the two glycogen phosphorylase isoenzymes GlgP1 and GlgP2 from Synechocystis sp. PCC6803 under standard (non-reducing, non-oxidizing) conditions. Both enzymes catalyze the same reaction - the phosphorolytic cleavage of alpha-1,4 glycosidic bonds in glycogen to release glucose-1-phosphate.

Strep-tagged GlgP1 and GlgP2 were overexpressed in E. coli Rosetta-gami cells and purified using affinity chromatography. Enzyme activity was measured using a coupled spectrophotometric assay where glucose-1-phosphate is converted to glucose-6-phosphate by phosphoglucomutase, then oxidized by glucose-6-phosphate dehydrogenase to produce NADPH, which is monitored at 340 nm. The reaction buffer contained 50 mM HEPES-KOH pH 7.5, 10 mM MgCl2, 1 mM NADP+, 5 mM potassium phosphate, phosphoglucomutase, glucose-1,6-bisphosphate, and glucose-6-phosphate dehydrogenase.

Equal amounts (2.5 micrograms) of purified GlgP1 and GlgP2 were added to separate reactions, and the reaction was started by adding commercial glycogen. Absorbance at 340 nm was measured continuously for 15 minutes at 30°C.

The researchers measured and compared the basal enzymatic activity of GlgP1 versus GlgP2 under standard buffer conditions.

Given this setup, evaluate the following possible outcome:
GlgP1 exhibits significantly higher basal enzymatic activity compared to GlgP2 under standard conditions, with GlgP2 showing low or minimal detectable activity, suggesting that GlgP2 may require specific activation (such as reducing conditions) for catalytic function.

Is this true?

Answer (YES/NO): NO